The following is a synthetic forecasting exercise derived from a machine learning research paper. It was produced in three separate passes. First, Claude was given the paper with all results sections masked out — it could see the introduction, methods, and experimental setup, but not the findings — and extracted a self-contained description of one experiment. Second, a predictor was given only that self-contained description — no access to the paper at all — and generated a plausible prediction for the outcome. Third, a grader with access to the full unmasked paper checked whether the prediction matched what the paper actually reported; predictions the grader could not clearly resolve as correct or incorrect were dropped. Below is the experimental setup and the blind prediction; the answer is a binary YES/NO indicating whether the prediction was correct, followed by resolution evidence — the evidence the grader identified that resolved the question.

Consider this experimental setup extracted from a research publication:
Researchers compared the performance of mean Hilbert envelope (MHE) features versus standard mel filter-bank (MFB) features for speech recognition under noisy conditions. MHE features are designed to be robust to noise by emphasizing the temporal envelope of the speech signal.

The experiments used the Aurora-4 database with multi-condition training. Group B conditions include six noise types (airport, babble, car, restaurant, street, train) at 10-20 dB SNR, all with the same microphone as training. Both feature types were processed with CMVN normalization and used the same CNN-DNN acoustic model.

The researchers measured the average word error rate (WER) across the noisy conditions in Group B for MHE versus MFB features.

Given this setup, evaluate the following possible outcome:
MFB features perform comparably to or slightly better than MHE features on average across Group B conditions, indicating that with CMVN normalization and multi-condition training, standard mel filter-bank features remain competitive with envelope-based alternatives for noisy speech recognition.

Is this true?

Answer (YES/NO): YES